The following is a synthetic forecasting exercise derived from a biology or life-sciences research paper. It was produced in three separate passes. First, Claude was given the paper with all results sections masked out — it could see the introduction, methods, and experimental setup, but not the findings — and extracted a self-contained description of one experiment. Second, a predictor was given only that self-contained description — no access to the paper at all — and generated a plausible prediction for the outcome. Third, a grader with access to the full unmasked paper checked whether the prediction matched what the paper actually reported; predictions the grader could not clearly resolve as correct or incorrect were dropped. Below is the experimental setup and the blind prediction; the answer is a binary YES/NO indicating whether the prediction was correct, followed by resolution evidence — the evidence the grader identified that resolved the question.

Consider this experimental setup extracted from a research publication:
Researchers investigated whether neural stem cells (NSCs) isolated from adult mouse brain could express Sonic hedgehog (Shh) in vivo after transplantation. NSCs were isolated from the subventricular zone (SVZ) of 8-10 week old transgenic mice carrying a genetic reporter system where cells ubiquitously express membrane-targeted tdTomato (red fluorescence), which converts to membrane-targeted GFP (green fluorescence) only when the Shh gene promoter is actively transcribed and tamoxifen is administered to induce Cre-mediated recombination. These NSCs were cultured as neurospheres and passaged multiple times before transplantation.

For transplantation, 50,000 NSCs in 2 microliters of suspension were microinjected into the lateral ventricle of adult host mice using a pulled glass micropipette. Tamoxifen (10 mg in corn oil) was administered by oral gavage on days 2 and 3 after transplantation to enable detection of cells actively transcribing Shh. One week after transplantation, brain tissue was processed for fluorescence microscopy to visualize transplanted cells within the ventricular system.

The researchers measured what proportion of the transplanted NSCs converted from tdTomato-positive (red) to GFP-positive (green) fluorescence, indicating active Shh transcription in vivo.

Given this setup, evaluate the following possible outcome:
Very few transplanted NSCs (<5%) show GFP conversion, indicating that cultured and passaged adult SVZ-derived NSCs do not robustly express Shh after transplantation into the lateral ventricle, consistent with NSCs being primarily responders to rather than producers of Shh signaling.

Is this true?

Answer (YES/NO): NO